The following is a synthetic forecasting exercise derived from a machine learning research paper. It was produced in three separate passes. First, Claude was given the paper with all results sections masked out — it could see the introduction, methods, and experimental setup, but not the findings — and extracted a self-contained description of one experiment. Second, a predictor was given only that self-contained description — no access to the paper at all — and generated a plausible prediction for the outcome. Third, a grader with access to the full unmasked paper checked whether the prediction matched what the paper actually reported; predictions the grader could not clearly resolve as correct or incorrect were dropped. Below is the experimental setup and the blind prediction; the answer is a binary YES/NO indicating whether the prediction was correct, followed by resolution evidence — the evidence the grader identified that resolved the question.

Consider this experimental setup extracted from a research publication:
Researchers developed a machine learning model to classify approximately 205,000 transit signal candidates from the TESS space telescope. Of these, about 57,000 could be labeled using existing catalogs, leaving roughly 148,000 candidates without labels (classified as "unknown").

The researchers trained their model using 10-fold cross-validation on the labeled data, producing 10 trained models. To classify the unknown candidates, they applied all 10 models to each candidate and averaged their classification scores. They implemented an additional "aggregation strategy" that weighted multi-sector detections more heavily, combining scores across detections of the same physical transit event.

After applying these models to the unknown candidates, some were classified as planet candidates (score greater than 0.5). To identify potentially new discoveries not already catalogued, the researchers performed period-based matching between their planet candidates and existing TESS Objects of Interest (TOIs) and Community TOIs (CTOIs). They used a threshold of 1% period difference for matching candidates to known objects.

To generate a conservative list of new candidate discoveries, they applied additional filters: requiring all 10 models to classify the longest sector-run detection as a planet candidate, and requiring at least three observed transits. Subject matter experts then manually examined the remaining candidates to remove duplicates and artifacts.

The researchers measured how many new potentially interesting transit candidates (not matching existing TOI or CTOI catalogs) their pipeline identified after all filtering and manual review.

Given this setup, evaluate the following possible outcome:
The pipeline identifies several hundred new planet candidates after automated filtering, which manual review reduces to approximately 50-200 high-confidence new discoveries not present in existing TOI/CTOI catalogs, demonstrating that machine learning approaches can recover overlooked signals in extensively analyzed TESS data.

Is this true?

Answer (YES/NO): NO